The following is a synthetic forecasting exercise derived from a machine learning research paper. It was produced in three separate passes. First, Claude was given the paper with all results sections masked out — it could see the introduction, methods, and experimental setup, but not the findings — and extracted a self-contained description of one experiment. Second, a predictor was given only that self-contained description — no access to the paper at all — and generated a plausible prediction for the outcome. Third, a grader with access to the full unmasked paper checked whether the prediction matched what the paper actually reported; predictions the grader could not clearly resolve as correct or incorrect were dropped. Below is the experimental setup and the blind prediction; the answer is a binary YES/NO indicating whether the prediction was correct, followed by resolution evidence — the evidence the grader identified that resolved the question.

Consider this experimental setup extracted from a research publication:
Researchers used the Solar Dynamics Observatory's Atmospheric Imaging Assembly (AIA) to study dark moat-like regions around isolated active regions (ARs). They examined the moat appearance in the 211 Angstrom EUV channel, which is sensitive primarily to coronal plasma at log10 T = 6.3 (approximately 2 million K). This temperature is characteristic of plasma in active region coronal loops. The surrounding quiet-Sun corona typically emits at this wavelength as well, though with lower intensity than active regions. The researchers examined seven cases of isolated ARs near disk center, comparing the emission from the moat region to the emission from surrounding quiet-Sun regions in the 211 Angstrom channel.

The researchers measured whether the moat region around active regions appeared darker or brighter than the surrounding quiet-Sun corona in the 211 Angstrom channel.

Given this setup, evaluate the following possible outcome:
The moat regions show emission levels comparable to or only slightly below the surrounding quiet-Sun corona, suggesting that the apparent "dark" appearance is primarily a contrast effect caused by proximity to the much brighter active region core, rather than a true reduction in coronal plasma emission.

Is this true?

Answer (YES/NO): NO